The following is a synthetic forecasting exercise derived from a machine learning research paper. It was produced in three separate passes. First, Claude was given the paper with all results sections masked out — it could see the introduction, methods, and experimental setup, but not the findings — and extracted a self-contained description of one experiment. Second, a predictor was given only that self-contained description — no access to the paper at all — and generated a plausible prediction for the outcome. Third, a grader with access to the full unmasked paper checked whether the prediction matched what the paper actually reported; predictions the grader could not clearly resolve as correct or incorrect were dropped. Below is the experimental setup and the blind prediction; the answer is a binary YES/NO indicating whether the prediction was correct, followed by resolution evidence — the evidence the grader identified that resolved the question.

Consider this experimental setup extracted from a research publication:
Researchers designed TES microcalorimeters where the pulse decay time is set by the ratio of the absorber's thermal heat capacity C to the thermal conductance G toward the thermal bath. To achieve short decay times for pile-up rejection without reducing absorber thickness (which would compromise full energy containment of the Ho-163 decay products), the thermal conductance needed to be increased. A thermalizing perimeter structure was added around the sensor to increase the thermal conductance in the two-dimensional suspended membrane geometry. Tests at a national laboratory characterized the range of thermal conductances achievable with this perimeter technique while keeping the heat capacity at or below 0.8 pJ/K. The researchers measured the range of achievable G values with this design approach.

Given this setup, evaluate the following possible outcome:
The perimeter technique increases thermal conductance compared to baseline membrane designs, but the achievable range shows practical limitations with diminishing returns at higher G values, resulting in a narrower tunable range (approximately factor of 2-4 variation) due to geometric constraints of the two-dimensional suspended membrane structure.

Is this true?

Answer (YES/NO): NO